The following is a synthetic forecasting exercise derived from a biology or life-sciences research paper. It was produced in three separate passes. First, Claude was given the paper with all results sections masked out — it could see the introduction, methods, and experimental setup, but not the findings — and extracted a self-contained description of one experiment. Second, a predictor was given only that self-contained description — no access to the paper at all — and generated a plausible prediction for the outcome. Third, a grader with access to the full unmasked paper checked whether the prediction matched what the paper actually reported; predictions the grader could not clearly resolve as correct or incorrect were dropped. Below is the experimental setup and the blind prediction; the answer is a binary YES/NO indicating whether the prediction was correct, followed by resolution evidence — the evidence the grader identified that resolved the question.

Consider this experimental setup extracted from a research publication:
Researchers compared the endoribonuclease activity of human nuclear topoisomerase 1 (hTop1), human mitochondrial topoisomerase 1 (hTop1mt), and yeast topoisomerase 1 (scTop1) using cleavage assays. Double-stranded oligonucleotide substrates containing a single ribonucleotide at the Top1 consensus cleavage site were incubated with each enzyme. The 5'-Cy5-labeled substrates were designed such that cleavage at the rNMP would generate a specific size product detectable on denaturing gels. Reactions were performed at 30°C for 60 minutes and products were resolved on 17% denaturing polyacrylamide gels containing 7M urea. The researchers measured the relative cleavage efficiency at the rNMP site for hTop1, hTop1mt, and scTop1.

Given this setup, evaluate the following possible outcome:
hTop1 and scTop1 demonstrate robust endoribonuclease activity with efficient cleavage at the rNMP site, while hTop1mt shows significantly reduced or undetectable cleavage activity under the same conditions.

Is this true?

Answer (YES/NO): NO